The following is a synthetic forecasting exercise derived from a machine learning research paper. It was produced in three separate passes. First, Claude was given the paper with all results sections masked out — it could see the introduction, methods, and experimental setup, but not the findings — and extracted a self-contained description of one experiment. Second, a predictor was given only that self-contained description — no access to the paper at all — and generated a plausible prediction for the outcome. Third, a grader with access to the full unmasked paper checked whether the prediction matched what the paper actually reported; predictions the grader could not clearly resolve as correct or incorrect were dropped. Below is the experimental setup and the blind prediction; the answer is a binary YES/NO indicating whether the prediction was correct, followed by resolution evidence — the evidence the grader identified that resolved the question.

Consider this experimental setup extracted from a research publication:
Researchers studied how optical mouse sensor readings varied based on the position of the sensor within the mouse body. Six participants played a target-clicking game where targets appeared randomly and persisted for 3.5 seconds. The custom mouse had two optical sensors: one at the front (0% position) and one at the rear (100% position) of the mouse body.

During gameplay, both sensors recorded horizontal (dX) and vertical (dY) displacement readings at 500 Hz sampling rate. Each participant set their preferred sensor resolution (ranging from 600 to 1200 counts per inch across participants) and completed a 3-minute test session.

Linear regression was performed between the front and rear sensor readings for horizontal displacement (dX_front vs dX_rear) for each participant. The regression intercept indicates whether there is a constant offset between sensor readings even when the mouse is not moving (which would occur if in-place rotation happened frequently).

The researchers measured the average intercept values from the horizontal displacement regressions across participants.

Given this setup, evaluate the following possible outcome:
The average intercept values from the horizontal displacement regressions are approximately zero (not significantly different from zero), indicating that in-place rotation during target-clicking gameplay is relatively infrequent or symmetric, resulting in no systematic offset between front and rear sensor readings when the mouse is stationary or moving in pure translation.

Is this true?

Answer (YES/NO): YES